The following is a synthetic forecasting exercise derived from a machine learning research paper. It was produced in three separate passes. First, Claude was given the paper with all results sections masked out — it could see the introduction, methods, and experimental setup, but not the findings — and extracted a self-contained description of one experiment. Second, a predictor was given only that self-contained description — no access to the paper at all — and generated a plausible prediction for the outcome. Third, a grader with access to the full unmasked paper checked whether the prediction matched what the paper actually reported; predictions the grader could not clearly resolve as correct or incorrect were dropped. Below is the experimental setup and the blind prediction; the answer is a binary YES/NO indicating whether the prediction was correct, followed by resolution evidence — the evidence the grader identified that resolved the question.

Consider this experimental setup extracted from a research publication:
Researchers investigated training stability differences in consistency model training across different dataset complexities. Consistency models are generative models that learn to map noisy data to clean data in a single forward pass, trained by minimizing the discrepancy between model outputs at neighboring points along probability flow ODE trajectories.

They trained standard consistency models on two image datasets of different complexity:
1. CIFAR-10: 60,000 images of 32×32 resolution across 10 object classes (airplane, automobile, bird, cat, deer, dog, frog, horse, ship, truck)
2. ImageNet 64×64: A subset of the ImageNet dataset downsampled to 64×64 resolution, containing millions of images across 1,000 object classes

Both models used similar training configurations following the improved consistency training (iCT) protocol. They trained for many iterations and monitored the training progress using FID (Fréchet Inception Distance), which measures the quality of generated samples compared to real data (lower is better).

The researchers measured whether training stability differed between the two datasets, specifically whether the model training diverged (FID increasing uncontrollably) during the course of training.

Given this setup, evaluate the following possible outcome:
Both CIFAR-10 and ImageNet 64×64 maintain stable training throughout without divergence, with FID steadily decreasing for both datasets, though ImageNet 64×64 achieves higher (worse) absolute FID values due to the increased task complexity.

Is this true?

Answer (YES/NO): NO